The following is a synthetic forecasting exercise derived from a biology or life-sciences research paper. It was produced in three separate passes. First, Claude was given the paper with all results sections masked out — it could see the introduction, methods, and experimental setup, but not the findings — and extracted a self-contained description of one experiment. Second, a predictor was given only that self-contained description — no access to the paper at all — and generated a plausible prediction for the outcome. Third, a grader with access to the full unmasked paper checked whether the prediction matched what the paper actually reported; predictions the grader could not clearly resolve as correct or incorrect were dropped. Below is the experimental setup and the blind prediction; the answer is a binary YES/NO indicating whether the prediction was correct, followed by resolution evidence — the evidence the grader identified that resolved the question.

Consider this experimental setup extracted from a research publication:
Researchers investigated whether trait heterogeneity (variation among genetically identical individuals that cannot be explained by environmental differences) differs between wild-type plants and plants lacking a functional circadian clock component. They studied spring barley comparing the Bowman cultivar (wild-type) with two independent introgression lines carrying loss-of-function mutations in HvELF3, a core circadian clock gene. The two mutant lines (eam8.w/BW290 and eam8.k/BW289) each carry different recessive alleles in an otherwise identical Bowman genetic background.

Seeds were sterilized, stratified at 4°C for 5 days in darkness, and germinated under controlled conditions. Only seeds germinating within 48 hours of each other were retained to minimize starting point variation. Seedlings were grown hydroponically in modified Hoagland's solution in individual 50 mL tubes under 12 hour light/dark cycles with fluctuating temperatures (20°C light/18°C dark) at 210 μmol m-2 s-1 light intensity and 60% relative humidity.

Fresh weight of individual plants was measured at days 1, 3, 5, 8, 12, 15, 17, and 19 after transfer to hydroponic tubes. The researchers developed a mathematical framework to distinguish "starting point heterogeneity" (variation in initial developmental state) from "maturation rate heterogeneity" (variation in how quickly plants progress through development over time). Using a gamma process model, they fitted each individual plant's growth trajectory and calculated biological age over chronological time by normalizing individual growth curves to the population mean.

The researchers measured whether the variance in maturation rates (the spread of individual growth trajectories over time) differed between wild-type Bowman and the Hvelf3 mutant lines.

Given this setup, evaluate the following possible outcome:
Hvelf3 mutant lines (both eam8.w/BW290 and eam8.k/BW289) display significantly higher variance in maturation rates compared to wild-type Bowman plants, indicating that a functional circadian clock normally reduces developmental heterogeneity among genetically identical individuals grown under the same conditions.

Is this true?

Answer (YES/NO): NO